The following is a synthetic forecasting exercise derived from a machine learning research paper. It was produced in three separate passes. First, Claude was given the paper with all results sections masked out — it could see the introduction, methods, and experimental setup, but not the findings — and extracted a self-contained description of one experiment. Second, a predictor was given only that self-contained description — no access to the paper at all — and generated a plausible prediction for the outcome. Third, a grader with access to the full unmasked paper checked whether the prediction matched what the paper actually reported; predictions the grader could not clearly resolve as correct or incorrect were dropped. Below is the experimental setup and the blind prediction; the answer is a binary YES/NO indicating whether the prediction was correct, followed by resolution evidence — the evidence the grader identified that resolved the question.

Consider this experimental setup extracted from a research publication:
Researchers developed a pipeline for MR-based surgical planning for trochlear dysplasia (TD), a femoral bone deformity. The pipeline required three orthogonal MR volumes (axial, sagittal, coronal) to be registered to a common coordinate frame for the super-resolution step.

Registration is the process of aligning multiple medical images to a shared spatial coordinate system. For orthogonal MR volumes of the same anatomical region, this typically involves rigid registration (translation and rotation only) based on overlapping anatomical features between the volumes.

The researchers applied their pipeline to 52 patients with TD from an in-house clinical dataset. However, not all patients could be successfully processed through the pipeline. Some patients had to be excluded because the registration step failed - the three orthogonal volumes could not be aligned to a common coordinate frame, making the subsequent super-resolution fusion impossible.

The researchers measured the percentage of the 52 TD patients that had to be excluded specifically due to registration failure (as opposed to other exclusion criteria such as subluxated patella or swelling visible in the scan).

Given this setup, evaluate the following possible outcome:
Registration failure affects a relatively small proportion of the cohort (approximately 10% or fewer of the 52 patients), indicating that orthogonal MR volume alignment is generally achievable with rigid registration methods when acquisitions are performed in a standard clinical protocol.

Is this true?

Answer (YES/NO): NO